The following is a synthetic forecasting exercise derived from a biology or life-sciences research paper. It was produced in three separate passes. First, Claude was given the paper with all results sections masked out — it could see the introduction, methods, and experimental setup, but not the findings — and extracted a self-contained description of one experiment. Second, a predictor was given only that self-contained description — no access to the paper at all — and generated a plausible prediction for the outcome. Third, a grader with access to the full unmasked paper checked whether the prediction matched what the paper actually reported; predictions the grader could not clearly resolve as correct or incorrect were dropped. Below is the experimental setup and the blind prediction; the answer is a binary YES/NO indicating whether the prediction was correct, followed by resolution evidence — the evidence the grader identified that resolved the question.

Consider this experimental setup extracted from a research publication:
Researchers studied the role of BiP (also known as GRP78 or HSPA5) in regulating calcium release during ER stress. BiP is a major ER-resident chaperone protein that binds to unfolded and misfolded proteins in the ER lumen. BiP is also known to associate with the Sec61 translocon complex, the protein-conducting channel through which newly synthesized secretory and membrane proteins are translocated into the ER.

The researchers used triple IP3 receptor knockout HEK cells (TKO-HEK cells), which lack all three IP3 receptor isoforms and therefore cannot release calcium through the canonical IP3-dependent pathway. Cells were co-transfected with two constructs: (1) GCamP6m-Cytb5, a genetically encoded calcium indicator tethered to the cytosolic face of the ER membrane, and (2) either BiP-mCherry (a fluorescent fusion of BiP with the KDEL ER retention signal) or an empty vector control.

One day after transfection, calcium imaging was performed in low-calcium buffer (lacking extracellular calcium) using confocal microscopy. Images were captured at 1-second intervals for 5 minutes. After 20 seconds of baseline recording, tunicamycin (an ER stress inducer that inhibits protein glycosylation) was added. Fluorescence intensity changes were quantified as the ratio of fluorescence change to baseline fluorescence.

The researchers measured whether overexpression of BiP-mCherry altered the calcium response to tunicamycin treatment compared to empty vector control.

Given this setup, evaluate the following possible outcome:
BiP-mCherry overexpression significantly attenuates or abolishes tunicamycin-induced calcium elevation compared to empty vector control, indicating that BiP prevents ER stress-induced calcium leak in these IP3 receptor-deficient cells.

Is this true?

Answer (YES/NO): YES